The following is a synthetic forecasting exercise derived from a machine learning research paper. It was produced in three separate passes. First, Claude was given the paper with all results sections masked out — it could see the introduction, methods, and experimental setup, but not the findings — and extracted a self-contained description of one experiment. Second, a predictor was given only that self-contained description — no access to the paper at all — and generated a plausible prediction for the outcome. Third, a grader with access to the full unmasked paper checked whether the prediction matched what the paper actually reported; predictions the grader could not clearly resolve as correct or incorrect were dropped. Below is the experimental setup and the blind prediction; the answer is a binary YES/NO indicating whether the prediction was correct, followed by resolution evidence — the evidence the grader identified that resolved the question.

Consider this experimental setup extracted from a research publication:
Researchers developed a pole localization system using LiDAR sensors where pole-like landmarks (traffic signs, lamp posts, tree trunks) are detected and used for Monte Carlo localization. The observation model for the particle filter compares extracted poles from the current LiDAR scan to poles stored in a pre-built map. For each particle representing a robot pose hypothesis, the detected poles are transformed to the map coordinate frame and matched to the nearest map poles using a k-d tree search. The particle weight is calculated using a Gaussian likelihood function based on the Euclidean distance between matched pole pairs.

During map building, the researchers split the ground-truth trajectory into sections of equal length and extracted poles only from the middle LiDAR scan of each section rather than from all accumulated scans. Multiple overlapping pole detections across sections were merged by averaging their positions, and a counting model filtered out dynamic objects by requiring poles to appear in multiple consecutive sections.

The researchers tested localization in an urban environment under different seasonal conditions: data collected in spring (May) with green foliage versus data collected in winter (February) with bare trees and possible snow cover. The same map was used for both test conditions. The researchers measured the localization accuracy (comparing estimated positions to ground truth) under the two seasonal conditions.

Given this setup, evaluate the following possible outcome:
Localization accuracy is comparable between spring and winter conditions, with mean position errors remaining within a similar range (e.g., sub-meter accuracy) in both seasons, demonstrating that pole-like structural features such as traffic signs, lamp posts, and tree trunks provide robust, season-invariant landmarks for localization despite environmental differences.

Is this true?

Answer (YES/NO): YES